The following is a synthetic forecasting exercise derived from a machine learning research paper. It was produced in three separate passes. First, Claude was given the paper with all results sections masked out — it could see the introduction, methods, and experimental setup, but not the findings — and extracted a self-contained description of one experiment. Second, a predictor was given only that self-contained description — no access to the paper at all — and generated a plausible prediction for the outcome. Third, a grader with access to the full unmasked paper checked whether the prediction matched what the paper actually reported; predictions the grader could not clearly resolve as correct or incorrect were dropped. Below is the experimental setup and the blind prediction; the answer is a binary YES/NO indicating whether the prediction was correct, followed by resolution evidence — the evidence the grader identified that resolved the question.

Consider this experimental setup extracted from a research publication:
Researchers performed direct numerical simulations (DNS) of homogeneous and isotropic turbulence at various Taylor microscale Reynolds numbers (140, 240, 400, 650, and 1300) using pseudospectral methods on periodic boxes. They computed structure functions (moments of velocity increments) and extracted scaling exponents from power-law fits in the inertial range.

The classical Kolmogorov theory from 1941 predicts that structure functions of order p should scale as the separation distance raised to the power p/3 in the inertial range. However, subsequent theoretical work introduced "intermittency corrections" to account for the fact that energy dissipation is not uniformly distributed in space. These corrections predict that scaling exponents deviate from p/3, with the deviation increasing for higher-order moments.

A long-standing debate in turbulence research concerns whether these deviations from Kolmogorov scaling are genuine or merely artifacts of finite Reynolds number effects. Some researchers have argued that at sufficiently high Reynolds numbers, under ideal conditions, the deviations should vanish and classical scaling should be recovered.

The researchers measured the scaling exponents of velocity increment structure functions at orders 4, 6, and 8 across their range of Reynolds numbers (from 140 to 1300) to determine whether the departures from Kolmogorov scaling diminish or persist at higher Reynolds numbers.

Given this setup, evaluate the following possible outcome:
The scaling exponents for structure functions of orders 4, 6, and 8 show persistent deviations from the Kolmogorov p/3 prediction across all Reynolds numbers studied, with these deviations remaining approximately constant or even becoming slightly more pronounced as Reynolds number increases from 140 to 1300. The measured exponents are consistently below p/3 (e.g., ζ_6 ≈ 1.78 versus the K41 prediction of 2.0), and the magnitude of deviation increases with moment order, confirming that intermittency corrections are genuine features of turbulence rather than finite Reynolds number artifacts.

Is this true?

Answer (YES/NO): YES